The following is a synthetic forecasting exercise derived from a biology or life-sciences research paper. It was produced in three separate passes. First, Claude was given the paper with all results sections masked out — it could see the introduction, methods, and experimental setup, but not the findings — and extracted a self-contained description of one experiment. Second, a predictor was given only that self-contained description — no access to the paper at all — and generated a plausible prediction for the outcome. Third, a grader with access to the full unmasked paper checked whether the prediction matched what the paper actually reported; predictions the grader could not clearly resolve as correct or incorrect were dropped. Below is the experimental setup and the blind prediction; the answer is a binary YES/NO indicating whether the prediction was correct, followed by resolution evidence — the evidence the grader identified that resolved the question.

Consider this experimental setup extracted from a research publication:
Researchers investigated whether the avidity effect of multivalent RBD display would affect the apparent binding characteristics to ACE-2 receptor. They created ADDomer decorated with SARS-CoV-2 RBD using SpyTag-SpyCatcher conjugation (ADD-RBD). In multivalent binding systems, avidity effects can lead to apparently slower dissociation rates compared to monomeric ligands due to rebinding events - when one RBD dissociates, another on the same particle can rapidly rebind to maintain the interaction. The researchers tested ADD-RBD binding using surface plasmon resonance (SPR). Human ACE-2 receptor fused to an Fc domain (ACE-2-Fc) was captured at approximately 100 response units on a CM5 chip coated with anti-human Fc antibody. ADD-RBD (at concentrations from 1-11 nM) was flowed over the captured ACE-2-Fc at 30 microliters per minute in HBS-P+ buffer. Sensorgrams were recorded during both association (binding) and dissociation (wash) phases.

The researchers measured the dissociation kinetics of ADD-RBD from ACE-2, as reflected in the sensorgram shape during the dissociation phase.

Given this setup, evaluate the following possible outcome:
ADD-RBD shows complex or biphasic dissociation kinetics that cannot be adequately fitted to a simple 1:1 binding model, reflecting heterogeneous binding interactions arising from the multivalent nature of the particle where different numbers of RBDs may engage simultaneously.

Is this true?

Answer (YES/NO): NO